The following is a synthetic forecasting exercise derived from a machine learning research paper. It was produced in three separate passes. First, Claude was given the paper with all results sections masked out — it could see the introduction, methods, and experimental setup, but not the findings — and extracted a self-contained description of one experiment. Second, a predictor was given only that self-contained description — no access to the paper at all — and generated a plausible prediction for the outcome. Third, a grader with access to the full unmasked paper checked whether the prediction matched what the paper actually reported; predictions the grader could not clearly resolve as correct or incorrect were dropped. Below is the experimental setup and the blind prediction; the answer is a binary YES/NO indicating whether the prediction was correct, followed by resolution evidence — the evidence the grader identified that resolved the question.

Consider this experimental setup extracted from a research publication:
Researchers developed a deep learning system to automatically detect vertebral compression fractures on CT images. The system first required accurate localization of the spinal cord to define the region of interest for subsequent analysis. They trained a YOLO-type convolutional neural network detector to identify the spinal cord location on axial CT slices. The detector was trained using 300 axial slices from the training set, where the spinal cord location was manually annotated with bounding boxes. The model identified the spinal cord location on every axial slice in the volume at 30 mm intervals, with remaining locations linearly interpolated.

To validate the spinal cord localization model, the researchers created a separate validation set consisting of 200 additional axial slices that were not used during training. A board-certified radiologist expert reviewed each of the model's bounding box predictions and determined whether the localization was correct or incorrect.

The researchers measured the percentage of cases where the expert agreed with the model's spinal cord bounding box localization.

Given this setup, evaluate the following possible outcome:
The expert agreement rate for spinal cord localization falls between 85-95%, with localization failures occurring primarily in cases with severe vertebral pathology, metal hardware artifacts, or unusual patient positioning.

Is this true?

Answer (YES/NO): NO